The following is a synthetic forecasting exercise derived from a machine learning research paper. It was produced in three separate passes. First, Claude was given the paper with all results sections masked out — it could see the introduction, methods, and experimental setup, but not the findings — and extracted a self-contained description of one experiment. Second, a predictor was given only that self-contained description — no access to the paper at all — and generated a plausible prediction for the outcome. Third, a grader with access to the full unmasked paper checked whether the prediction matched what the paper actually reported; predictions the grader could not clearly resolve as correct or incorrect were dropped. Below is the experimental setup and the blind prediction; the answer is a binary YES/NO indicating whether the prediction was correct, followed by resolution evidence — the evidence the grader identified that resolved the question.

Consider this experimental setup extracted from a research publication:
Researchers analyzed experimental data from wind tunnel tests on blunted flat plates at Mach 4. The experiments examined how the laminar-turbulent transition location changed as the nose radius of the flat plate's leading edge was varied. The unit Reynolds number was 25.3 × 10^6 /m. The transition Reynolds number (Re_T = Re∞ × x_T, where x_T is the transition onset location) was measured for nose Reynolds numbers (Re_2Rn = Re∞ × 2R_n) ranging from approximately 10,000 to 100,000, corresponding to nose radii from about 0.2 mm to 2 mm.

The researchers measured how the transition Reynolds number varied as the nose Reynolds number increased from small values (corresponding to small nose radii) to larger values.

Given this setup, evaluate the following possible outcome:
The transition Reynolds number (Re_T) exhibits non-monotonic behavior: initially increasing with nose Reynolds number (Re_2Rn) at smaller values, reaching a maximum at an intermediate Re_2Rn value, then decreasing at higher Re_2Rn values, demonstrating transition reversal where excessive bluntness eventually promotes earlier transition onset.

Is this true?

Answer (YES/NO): YES